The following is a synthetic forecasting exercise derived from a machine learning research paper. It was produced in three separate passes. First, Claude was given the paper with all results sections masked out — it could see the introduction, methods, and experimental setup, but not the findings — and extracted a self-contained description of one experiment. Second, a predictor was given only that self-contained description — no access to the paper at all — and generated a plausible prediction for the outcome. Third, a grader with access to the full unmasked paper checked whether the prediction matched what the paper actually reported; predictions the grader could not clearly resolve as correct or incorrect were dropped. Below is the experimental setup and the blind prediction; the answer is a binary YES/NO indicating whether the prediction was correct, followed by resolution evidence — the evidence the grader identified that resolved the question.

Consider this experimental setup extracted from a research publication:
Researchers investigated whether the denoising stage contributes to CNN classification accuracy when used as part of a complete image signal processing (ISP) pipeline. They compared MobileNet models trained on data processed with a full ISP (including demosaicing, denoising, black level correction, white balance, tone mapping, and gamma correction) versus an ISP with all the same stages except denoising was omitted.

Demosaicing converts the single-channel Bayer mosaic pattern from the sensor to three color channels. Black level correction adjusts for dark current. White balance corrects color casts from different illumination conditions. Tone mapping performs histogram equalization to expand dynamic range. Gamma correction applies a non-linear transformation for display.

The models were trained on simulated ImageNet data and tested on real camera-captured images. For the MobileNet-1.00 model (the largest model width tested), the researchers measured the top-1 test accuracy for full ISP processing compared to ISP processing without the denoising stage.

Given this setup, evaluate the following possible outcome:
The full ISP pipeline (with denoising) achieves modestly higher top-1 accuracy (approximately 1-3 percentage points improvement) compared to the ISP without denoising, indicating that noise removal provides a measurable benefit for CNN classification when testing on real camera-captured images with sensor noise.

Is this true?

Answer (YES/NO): NO